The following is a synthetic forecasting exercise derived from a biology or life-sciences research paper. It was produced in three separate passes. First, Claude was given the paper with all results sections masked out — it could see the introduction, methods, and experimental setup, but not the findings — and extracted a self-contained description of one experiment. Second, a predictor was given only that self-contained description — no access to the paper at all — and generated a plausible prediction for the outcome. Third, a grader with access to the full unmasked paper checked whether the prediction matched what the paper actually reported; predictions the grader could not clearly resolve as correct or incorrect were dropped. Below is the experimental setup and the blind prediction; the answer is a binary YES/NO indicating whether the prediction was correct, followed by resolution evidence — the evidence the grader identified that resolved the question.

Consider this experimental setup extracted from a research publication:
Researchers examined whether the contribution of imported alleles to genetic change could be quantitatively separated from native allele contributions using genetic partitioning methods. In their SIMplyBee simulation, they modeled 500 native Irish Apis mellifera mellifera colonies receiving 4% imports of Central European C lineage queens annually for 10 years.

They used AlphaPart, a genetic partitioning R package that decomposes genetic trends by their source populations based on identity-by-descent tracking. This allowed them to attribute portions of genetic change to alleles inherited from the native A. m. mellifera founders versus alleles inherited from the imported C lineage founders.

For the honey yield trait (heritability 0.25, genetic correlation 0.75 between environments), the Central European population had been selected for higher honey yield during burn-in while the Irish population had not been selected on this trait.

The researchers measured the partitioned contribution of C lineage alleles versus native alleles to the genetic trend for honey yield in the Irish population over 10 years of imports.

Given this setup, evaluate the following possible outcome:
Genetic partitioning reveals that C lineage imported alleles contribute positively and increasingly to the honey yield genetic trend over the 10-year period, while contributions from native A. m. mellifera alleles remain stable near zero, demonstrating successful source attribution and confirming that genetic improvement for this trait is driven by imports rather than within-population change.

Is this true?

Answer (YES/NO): YES